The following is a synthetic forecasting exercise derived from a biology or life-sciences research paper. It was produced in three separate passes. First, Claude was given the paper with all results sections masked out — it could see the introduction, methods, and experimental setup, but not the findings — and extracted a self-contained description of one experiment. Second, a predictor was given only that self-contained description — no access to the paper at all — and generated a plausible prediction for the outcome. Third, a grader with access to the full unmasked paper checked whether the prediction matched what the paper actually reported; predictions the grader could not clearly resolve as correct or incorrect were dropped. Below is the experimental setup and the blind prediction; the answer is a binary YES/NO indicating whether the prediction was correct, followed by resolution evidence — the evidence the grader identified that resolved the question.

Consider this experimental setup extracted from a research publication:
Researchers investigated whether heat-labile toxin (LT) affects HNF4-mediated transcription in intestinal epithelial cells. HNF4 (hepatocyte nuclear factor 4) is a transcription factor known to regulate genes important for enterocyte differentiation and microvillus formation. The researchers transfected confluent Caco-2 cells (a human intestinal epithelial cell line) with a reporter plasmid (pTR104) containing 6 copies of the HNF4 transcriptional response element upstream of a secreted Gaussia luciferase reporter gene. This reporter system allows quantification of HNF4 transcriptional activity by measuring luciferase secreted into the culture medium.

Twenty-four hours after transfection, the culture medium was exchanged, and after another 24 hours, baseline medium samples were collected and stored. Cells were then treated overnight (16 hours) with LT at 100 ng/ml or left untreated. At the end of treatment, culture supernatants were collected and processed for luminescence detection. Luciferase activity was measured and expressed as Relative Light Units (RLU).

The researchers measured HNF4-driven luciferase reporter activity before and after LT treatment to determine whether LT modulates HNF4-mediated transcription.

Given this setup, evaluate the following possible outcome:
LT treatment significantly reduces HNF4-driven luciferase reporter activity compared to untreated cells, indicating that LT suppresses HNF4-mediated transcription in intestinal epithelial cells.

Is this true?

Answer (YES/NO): YES